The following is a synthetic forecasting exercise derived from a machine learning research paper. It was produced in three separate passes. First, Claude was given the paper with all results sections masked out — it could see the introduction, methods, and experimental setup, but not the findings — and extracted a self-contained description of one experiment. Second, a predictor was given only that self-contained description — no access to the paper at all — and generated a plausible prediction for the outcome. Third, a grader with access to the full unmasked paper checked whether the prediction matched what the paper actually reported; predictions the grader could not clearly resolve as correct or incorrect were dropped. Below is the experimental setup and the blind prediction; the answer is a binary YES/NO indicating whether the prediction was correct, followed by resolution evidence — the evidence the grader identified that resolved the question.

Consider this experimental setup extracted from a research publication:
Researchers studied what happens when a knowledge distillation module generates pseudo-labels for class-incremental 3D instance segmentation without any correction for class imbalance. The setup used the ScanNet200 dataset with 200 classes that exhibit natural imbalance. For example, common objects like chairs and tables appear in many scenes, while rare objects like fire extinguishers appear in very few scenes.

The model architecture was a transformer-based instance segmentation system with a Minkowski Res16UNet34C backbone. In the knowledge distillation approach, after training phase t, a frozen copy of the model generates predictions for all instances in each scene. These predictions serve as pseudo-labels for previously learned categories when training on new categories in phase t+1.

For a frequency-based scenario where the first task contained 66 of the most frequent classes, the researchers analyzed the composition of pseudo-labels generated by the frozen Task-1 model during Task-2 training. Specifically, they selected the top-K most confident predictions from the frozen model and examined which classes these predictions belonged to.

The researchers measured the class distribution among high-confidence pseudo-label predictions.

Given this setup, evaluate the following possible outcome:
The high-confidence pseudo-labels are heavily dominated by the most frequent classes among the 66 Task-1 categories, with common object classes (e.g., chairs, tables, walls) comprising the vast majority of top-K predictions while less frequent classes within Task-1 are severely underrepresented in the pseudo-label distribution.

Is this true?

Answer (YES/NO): YES